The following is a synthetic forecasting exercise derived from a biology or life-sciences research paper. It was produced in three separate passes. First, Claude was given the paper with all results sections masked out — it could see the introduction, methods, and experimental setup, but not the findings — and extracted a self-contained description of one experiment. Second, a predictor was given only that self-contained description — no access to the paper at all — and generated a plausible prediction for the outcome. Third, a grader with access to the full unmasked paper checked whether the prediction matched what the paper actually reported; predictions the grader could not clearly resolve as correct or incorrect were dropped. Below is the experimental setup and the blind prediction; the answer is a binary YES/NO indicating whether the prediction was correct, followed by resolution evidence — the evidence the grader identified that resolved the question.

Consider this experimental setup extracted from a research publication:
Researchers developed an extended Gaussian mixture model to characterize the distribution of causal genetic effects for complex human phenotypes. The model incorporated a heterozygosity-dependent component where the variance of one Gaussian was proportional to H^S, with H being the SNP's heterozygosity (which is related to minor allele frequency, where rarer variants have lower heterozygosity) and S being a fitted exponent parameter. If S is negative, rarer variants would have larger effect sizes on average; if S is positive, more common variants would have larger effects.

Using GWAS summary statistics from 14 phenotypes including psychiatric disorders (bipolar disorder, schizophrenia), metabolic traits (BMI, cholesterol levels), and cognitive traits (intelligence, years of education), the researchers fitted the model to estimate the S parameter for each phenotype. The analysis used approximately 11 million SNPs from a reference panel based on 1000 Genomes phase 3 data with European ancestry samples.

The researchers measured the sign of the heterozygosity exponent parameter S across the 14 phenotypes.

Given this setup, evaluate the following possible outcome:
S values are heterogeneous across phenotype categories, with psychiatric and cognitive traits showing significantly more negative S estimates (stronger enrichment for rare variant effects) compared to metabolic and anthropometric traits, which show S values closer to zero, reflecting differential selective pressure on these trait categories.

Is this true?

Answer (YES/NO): NO